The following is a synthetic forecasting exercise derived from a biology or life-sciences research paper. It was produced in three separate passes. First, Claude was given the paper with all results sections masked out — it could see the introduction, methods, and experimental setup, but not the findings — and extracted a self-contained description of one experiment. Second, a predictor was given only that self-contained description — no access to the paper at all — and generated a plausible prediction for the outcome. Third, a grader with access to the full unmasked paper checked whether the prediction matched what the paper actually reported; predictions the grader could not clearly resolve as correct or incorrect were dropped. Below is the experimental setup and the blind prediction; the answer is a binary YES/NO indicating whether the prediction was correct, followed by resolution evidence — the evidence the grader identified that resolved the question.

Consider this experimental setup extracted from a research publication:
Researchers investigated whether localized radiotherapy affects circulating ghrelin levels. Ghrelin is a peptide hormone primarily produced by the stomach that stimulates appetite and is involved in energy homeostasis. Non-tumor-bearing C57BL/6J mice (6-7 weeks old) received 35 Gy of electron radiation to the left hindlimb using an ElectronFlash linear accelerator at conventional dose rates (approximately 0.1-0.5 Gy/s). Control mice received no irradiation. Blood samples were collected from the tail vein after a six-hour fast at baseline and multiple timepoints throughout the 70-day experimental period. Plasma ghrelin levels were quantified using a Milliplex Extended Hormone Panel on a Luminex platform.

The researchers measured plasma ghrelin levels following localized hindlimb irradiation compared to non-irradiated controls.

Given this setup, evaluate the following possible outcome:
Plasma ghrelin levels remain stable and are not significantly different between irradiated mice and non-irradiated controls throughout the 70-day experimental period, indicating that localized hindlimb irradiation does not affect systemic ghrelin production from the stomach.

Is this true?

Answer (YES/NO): NO